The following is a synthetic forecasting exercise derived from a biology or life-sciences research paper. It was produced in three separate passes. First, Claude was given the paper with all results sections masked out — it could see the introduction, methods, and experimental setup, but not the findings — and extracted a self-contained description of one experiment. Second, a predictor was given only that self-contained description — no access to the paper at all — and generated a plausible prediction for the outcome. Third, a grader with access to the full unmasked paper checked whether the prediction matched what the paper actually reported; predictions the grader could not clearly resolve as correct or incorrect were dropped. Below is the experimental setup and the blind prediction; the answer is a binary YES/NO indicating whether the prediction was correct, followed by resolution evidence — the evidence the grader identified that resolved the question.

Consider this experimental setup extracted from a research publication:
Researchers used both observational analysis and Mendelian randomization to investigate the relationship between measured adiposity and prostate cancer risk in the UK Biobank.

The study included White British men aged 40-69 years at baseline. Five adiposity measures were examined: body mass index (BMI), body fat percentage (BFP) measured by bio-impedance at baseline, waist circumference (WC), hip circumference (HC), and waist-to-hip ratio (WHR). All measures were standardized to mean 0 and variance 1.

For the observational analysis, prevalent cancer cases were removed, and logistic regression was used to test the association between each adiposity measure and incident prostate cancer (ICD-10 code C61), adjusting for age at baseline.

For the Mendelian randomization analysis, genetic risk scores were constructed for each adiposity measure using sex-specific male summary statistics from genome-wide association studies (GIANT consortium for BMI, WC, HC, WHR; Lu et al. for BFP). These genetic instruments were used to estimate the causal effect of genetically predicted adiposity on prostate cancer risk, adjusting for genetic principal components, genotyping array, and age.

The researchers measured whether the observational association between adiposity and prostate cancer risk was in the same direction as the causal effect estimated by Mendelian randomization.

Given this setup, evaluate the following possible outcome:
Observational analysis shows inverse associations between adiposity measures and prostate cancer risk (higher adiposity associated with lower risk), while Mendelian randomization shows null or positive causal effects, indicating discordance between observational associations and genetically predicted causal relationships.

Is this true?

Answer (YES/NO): NO